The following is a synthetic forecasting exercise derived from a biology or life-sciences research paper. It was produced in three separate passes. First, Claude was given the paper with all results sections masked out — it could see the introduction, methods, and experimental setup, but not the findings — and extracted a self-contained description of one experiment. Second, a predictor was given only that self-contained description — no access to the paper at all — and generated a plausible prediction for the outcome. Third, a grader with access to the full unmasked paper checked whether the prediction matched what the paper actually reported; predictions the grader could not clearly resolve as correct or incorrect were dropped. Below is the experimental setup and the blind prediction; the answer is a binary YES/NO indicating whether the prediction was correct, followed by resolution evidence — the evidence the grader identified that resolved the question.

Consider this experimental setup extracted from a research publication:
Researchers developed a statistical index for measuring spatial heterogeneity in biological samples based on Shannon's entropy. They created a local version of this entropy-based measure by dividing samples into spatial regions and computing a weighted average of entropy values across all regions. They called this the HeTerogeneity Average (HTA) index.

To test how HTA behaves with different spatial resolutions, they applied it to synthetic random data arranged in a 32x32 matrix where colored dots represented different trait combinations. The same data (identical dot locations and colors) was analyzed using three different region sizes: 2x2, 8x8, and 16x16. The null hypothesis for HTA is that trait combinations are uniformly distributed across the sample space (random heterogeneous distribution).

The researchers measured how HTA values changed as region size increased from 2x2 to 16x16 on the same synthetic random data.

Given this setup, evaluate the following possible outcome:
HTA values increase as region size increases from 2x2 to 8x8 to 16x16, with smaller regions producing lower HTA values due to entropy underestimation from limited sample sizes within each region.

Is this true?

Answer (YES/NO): YES